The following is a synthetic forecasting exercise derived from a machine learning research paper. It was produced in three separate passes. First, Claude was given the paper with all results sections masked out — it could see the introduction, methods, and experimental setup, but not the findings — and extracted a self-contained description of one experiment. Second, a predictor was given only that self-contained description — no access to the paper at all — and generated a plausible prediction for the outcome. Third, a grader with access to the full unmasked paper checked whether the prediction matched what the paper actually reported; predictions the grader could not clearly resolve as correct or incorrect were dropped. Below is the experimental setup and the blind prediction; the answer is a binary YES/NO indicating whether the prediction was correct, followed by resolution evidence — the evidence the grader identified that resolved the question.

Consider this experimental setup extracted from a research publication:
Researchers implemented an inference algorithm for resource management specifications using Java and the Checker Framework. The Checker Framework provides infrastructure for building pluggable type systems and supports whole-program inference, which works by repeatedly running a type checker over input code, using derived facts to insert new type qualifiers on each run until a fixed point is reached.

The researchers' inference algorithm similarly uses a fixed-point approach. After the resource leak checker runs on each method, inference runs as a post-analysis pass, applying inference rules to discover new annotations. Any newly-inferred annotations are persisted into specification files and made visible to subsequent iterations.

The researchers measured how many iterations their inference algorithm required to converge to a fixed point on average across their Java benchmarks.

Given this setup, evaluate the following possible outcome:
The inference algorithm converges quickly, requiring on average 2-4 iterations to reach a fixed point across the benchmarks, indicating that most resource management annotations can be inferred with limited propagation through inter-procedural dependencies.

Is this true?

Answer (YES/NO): NO